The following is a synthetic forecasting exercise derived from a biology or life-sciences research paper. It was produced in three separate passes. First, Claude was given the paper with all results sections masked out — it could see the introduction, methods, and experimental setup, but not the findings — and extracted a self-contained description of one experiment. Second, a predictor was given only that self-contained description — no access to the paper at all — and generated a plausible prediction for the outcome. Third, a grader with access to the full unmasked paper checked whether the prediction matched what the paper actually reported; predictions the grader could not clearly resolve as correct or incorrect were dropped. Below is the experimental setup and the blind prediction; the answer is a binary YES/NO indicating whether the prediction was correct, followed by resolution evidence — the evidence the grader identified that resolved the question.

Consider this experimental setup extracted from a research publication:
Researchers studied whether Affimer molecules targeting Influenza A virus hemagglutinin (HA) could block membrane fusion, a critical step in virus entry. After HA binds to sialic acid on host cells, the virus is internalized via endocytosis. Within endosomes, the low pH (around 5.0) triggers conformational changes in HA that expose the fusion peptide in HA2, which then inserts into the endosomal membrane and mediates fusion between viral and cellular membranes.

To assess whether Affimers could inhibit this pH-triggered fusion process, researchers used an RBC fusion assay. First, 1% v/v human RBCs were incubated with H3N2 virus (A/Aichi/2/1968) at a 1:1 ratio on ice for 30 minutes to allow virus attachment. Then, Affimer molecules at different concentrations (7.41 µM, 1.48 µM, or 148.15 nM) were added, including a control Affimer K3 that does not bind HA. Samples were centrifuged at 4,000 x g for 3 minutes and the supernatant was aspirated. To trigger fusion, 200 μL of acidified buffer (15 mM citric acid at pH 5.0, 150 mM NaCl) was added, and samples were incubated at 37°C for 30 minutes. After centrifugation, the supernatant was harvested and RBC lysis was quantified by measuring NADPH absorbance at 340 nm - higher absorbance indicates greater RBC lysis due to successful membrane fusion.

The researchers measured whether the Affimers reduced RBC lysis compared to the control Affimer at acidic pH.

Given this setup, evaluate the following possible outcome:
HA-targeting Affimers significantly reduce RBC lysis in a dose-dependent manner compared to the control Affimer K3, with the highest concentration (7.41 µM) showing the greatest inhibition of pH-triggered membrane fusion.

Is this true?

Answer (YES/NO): NO